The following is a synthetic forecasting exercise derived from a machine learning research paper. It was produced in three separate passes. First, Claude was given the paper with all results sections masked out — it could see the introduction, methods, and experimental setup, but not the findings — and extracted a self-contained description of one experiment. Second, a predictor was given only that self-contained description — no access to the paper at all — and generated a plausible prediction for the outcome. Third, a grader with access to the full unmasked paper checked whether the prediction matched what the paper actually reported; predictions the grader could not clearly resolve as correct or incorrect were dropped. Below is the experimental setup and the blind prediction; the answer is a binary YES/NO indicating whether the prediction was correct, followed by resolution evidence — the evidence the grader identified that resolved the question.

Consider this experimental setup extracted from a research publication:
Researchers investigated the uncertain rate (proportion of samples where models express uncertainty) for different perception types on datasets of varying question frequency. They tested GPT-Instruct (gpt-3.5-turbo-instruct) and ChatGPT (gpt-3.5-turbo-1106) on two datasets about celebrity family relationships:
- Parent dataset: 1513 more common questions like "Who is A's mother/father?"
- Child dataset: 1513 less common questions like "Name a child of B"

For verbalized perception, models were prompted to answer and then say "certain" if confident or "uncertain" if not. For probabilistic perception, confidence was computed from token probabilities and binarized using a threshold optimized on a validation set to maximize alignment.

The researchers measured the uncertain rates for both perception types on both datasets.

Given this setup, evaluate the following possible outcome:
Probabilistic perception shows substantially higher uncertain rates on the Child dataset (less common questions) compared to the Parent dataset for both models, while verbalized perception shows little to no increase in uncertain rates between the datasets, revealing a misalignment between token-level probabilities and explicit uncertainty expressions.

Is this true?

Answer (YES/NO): NO